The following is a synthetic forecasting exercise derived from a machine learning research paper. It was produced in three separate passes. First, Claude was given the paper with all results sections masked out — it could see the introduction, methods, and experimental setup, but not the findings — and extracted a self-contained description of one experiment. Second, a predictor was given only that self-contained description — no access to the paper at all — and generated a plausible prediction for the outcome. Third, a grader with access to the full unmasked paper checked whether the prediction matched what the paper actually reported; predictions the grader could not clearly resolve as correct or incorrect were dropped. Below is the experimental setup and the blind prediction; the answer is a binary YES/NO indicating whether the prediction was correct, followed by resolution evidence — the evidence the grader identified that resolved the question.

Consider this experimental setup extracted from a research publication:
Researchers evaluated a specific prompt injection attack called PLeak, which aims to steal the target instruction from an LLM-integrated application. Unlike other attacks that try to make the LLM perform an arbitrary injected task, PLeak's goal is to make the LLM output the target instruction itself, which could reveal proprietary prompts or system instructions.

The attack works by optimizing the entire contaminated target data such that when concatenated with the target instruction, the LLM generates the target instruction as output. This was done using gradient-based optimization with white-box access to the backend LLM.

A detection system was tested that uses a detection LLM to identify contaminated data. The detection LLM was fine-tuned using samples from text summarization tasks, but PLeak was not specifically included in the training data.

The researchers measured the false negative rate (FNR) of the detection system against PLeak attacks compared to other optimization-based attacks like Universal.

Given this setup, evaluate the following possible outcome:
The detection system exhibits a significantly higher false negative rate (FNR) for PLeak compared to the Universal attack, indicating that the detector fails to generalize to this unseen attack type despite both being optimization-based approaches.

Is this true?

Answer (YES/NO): NO